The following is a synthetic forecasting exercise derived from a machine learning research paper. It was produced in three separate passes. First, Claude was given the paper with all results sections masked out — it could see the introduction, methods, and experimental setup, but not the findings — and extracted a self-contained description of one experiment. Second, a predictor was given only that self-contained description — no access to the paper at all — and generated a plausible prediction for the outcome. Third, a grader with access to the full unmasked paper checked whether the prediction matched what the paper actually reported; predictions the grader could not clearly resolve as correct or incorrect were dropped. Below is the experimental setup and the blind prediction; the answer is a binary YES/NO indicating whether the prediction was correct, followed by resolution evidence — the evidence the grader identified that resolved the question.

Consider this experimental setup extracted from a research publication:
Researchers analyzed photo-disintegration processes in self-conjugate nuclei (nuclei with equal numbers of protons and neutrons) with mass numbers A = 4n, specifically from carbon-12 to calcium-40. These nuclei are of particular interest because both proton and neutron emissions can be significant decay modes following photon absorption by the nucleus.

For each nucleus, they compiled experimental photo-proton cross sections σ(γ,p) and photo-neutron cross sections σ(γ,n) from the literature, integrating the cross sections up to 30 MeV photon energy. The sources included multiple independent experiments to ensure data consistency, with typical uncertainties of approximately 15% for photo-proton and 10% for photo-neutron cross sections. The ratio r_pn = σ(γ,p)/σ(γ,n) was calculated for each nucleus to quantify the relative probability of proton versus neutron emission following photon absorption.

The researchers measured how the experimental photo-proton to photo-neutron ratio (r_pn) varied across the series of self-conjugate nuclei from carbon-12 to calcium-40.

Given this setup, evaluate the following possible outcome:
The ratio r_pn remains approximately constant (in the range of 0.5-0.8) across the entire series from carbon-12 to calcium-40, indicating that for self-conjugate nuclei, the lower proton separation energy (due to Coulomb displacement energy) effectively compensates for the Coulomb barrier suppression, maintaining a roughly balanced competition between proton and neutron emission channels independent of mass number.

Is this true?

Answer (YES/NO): NO